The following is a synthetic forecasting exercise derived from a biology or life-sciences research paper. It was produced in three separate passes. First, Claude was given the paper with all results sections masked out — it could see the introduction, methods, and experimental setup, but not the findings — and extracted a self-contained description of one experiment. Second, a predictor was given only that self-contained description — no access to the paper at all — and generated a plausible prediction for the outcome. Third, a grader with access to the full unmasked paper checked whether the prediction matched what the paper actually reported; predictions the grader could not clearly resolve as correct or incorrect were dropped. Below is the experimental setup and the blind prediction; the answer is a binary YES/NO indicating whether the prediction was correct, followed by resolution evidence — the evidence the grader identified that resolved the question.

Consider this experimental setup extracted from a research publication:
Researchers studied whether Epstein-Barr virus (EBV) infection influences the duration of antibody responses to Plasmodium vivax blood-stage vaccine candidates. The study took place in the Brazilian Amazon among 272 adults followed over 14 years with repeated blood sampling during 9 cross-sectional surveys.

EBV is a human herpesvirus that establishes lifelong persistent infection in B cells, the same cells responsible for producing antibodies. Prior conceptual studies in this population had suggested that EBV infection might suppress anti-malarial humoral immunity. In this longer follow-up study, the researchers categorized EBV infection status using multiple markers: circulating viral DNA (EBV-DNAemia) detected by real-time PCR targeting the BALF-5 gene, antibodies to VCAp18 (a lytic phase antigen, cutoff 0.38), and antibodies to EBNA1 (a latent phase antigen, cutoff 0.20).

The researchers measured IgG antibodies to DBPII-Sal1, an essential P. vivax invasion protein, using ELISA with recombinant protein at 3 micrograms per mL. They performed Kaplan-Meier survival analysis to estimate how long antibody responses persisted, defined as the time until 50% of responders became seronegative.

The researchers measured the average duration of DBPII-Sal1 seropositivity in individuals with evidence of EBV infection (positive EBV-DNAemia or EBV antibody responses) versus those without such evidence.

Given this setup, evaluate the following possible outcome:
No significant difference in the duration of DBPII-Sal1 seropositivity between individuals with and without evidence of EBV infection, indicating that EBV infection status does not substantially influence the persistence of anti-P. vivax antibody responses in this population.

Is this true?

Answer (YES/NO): YES